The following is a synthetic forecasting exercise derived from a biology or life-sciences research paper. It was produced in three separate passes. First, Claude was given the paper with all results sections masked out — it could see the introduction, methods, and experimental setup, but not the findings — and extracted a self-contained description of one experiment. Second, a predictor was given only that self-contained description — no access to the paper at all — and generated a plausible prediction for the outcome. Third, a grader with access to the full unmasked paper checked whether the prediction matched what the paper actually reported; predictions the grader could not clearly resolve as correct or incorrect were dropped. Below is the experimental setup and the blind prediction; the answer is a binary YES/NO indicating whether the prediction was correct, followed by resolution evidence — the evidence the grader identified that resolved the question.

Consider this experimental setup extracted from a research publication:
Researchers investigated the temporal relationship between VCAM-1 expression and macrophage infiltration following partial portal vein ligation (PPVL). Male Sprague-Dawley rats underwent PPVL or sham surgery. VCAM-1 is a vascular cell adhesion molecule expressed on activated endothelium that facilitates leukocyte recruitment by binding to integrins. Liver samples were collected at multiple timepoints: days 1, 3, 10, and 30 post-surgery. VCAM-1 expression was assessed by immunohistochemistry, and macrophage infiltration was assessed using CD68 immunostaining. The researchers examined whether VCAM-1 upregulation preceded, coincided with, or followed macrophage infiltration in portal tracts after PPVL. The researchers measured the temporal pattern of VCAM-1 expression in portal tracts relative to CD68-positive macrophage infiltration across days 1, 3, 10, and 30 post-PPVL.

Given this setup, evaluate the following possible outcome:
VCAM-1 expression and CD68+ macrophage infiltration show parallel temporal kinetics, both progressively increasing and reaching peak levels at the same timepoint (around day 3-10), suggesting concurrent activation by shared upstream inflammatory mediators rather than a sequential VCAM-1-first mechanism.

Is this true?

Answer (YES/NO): YES